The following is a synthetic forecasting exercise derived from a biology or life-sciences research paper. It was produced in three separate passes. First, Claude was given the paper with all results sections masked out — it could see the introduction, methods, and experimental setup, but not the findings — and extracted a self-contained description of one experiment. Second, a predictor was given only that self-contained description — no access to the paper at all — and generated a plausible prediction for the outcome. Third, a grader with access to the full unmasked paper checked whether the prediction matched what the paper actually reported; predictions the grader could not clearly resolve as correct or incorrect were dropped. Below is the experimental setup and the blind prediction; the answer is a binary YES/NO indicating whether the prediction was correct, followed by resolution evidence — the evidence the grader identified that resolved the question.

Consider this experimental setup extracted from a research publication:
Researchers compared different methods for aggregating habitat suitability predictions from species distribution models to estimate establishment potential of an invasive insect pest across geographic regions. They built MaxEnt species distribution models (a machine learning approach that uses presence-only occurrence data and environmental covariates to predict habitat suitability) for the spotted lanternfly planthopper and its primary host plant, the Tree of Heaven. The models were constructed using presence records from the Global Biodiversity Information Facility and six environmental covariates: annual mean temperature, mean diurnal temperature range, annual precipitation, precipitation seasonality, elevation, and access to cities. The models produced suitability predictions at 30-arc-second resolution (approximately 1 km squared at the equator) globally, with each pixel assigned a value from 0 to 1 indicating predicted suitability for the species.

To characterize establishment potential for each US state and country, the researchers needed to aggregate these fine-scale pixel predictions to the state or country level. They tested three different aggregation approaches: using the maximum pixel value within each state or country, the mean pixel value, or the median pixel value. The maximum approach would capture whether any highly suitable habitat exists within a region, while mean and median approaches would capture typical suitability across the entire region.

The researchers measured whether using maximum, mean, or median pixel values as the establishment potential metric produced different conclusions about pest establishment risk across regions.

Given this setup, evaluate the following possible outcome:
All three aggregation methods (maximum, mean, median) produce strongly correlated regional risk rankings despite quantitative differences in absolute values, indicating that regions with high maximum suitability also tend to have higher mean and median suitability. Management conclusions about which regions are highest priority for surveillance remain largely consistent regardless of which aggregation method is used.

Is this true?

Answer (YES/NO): YES